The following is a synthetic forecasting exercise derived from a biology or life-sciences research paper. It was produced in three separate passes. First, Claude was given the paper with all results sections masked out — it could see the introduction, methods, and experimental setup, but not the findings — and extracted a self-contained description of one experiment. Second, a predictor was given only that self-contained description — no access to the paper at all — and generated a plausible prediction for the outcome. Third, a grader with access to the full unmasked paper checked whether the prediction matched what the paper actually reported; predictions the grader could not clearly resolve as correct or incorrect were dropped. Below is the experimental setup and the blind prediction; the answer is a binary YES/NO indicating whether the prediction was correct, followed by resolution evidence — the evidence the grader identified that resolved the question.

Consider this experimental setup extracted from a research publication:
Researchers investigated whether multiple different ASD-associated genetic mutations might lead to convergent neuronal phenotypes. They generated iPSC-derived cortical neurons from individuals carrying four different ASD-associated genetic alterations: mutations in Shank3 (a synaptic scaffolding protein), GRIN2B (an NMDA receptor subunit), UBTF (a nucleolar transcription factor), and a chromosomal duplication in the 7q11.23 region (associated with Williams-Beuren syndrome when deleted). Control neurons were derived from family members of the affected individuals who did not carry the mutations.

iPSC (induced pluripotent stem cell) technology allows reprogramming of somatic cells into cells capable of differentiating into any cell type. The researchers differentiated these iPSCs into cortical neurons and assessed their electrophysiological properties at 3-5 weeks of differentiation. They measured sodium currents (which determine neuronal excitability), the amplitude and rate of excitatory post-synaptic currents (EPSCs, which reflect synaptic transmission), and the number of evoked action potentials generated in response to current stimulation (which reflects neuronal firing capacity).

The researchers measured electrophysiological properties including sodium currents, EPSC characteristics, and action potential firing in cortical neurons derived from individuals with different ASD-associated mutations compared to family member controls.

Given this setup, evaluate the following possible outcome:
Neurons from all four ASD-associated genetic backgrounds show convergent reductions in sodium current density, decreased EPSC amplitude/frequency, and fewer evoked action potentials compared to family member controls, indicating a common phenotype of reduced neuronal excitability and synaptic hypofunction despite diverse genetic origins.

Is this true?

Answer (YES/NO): NO